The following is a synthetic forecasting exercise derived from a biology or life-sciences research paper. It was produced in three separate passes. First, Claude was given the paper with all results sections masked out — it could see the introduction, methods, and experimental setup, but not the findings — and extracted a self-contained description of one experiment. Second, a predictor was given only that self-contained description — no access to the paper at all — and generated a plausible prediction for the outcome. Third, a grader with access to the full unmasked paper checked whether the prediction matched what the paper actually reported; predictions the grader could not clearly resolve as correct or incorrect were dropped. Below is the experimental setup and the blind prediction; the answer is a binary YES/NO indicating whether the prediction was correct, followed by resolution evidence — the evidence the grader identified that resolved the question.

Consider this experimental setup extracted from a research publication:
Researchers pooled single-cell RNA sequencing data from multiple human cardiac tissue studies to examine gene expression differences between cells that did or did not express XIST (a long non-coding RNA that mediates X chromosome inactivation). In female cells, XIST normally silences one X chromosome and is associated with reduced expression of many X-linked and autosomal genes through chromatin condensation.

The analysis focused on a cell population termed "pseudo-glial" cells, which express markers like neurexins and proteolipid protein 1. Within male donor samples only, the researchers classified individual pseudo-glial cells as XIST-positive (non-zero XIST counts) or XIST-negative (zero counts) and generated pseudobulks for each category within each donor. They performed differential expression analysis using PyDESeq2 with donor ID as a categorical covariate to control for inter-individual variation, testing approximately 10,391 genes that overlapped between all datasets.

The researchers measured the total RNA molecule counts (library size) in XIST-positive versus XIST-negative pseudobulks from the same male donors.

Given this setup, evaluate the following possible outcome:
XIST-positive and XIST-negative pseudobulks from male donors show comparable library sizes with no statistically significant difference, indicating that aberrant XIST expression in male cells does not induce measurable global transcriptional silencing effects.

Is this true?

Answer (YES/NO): NO